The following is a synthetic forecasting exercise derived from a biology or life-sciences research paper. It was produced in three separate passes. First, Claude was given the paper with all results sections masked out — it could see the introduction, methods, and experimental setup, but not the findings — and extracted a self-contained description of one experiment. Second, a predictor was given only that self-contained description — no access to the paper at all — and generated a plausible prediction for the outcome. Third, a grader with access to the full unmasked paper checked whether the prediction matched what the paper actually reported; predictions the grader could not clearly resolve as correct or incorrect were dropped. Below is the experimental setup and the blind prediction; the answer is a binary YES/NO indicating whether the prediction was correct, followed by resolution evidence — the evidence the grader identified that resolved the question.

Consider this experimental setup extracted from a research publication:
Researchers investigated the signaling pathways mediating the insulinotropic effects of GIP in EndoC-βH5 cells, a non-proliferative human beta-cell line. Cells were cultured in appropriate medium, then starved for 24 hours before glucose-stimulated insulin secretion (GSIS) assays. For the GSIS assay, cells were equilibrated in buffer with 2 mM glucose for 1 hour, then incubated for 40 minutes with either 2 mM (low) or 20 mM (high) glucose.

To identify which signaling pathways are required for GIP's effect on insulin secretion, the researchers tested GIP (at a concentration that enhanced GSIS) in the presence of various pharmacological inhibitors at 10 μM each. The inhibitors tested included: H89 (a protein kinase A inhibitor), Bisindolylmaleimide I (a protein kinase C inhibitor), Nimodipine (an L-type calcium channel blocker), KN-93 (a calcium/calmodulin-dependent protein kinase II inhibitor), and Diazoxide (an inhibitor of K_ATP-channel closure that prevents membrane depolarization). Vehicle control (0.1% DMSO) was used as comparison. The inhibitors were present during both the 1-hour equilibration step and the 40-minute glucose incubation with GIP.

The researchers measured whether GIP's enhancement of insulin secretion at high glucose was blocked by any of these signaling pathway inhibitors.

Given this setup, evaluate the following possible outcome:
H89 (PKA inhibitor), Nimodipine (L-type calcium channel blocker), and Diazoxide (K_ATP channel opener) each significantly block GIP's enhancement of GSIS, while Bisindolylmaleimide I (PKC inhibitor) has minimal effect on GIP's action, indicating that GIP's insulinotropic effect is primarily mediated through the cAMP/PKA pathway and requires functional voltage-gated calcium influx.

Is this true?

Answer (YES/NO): NO